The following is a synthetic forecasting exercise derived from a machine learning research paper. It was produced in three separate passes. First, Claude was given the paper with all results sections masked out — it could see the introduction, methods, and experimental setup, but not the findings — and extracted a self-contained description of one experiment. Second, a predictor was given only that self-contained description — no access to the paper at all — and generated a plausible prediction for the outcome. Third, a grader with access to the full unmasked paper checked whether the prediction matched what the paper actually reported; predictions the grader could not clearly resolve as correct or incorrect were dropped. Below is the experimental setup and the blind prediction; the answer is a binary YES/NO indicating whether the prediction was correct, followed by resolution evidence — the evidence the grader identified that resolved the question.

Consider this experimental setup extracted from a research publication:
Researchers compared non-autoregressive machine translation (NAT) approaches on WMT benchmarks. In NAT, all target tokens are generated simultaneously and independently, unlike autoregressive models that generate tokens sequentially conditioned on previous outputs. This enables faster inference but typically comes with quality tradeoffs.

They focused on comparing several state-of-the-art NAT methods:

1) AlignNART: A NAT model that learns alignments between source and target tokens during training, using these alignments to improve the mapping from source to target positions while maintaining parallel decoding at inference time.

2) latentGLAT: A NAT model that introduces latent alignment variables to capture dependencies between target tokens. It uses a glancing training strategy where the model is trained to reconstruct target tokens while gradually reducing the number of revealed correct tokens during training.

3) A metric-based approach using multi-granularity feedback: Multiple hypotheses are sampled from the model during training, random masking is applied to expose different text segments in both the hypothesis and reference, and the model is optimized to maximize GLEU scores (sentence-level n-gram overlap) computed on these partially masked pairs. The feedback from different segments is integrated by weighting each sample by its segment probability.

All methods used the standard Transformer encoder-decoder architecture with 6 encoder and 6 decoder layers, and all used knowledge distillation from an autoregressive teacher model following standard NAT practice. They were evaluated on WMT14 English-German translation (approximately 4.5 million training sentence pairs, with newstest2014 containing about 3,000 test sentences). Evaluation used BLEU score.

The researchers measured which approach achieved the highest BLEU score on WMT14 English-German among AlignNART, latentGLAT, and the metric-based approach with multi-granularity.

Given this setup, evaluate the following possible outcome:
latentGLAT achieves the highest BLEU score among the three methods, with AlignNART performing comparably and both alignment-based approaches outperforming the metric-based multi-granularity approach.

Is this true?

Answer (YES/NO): NO